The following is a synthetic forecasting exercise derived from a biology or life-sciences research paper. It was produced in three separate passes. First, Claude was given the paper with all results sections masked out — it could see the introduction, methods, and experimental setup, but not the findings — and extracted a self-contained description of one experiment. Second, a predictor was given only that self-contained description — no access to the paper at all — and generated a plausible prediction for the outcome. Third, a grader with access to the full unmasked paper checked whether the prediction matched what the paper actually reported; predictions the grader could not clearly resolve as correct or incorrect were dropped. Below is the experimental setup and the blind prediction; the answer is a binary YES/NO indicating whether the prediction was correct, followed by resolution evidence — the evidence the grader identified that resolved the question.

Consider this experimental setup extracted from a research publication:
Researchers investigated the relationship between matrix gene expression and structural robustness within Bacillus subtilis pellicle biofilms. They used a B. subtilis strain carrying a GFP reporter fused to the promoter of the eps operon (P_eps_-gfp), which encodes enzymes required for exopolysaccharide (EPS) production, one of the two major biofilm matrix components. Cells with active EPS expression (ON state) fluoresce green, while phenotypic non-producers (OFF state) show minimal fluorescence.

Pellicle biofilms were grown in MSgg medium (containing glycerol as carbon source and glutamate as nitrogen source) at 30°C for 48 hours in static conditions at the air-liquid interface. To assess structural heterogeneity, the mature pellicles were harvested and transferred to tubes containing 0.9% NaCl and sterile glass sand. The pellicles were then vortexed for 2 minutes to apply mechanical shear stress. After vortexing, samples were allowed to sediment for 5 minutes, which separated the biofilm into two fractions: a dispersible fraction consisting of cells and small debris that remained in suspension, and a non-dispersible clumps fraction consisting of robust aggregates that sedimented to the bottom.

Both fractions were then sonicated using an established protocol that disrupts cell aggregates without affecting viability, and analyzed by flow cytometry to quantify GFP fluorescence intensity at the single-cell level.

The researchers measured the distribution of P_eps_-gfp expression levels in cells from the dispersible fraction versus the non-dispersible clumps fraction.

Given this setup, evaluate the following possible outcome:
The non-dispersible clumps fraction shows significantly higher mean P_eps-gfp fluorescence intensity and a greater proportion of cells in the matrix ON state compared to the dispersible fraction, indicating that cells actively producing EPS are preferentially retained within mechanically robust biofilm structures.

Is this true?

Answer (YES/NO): YES